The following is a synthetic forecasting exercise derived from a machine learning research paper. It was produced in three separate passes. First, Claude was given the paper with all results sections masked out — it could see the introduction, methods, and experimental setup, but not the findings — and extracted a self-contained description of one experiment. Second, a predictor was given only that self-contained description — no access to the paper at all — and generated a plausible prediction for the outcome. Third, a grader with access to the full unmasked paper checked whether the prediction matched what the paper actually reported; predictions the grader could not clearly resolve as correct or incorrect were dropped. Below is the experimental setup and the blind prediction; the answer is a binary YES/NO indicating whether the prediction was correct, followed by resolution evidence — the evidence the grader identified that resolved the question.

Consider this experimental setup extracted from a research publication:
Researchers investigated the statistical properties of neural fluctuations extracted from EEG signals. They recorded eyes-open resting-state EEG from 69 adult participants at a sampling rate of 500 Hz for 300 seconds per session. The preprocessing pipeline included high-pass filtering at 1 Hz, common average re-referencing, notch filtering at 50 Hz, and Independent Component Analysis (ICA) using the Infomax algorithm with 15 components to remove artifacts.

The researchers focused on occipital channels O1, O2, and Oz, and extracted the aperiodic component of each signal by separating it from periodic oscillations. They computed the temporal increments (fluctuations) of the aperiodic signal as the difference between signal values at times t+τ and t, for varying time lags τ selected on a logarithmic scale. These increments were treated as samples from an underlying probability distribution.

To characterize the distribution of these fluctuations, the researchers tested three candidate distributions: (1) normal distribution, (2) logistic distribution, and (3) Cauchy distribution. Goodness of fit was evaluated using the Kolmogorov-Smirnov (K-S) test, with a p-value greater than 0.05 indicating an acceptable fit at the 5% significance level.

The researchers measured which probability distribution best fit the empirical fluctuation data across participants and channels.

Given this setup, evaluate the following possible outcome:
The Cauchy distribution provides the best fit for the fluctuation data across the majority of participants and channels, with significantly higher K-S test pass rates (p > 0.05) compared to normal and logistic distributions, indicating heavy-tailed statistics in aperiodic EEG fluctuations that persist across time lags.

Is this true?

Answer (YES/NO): NO